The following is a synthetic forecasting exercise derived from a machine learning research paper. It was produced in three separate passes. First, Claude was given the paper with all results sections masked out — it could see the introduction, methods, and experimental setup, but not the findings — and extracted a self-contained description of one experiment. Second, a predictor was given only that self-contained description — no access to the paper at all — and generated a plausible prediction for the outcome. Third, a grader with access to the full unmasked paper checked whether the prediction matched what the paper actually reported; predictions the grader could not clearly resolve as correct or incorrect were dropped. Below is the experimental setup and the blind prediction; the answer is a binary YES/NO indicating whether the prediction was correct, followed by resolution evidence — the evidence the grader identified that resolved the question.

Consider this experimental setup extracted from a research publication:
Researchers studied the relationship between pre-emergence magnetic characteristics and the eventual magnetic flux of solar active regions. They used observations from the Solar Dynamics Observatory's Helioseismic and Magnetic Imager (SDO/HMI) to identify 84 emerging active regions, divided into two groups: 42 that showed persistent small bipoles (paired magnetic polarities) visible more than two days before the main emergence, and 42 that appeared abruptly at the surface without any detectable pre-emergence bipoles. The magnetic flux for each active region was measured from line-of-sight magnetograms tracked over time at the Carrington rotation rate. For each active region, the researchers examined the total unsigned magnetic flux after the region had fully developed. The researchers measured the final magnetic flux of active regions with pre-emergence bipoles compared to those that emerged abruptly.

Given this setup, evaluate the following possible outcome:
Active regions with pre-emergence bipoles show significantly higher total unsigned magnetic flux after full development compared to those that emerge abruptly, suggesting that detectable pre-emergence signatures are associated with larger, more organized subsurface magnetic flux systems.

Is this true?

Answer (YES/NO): NO